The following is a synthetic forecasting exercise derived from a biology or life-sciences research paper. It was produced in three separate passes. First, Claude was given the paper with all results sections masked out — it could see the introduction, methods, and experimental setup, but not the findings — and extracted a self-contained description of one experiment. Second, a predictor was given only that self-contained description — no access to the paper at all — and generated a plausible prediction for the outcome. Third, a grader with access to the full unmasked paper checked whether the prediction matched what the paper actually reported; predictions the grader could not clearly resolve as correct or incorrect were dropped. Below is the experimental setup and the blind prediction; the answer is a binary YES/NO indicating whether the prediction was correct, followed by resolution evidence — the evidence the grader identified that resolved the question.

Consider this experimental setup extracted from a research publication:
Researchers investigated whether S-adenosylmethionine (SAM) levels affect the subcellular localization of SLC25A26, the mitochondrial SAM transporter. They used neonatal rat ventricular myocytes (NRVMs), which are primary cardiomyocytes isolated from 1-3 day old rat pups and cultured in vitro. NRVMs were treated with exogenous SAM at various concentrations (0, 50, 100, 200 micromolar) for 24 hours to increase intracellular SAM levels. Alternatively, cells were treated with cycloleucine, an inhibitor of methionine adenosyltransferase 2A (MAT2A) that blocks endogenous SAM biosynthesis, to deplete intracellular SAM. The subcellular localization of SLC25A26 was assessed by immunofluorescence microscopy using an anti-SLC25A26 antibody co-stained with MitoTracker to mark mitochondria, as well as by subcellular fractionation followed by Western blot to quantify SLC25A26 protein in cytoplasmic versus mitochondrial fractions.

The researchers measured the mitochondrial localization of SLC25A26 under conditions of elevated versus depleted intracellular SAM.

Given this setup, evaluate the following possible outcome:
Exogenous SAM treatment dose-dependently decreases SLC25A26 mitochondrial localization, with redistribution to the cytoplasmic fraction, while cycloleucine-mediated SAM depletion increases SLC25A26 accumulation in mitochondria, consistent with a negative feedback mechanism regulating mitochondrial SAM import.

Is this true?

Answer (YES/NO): NO